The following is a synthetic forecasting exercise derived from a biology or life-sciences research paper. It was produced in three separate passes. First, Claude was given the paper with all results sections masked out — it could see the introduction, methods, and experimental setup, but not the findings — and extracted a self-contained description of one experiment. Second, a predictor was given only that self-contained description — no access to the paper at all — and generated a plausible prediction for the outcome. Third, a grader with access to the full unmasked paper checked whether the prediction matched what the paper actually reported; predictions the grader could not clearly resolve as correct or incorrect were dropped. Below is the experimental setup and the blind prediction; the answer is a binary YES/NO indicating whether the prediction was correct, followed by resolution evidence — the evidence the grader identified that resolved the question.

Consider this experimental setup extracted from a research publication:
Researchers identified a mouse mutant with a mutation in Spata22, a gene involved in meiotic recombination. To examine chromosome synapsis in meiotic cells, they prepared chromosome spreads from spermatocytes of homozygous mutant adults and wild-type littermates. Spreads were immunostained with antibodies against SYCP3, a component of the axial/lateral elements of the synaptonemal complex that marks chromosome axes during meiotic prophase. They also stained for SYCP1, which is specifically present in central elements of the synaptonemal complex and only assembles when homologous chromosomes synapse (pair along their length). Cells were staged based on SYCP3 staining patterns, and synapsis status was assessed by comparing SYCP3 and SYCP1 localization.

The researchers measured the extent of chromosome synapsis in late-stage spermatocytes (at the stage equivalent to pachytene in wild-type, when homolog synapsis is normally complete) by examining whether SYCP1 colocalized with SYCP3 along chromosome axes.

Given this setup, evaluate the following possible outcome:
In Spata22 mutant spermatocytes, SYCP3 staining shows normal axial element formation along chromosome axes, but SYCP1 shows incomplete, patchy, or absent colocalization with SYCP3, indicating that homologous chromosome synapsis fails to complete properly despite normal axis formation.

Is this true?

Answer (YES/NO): YES